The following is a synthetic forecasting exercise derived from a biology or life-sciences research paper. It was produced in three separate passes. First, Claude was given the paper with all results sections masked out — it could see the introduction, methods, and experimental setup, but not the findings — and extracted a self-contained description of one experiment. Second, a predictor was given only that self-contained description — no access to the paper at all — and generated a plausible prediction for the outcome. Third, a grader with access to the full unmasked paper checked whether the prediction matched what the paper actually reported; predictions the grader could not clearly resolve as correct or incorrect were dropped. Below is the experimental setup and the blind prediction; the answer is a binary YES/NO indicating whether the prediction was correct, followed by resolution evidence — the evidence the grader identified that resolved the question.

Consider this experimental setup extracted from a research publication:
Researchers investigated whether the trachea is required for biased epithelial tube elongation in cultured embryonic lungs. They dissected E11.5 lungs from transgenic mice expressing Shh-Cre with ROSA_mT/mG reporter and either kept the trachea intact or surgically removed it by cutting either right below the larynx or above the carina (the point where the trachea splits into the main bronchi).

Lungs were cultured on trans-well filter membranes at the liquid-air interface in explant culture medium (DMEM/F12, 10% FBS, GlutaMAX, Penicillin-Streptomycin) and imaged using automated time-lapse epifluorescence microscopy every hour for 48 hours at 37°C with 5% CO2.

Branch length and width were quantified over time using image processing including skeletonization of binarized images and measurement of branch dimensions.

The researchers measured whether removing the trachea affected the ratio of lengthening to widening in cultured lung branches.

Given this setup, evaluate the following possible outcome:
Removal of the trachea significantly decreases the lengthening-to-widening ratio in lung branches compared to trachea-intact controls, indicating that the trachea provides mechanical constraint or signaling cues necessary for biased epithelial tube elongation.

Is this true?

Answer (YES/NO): NO